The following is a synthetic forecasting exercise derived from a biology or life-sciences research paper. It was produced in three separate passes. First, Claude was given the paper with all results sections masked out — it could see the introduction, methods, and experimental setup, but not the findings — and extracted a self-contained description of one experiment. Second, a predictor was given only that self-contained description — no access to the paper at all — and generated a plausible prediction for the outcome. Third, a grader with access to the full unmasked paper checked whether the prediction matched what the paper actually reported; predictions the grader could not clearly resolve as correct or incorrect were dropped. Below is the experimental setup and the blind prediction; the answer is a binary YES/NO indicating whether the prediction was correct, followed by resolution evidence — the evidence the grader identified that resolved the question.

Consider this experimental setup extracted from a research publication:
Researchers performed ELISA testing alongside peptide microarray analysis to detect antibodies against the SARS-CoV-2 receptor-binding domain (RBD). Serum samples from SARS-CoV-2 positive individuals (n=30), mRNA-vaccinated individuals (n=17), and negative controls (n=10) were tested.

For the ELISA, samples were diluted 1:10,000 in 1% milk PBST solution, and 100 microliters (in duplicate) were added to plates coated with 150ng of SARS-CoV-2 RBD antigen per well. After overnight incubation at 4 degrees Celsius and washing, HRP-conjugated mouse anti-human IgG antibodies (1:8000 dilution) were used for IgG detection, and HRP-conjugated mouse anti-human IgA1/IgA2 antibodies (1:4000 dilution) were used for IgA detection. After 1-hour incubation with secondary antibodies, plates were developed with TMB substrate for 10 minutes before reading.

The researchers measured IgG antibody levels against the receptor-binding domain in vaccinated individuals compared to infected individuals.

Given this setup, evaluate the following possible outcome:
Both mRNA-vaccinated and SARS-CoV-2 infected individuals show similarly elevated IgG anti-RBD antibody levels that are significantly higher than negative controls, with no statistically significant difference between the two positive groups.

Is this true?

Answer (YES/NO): YES